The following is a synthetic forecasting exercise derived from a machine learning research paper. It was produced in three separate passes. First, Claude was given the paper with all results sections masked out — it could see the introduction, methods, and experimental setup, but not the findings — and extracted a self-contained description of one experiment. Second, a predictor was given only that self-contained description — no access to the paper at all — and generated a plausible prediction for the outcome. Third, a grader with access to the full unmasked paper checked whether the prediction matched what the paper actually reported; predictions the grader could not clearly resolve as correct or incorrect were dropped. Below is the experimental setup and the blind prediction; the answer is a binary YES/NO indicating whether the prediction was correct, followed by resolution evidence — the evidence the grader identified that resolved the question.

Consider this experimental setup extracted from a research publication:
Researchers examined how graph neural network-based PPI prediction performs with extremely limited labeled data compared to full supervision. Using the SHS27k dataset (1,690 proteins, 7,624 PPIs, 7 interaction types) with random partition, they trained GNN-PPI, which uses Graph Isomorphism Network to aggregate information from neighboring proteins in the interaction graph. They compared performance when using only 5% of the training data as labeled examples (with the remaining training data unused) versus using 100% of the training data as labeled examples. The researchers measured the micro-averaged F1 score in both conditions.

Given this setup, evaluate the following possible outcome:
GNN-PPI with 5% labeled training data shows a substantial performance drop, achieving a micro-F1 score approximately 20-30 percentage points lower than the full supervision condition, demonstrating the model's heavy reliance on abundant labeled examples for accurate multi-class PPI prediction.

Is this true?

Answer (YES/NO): NO